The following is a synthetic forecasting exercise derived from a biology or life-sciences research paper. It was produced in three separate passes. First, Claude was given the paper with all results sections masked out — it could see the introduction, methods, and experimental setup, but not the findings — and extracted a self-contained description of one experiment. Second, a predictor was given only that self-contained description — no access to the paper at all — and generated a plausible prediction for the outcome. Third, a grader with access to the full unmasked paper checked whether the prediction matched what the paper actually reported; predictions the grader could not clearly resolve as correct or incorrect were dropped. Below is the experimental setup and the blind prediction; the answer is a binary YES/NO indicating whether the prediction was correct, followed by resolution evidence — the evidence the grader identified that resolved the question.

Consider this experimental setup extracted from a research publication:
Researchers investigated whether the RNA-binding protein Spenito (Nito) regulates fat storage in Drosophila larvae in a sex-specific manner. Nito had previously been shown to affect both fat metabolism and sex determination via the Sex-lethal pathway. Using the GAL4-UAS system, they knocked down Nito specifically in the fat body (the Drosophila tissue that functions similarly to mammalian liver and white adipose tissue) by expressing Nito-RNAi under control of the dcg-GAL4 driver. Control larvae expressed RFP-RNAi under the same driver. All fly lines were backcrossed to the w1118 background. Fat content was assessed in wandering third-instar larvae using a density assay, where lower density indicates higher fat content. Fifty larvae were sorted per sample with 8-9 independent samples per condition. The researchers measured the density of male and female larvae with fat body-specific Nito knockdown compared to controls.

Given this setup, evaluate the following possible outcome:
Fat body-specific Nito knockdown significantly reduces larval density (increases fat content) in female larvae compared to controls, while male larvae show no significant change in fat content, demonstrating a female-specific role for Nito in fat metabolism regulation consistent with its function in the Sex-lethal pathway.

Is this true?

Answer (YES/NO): NO